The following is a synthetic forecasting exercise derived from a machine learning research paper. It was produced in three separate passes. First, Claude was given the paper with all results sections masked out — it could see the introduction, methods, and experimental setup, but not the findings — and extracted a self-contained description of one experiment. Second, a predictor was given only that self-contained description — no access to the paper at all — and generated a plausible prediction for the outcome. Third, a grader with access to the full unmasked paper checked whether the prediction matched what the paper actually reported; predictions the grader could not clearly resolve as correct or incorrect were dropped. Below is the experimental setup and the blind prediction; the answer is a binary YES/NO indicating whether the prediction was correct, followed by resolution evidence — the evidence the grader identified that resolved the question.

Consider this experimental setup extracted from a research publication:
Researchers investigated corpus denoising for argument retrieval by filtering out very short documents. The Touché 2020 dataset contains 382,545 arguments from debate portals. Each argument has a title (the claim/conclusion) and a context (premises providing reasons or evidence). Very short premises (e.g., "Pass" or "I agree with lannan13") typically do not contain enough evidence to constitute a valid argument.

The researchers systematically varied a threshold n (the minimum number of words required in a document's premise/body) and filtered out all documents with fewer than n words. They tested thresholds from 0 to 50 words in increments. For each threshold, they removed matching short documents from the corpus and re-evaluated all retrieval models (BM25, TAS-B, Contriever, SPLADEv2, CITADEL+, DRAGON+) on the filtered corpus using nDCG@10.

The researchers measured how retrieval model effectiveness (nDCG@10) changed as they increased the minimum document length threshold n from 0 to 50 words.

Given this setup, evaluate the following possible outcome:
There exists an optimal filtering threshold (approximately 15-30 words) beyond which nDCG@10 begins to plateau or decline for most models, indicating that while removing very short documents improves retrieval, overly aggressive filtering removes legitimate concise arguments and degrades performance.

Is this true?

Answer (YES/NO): NO